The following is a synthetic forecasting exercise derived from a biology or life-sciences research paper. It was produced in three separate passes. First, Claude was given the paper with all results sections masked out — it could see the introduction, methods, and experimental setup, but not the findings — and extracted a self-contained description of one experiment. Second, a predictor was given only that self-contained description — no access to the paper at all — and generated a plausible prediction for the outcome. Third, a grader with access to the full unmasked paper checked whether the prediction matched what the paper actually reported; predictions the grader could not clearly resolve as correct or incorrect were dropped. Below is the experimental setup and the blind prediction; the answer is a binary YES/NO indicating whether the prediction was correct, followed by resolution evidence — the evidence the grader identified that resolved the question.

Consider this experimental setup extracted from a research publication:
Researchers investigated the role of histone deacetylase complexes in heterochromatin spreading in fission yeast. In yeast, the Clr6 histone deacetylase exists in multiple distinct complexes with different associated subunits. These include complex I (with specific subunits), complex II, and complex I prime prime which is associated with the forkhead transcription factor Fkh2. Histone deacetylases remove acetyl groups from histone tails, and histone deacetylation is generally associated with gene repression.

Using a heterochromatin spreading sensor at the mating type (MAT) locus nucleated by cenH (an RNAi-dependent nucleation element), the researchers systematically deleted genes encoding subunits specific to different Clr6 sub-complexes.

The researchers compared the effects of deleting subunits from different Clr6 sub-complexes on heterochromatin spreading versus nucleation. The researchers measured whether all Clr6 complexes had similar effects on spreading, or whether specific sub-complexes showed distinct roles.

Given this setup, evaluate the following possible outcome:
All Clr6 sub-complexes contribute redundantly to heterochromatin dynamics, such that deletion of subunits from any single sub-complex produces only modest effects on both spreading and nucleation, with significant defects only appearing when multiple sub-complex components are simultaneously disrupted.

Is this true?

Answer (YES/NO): NO